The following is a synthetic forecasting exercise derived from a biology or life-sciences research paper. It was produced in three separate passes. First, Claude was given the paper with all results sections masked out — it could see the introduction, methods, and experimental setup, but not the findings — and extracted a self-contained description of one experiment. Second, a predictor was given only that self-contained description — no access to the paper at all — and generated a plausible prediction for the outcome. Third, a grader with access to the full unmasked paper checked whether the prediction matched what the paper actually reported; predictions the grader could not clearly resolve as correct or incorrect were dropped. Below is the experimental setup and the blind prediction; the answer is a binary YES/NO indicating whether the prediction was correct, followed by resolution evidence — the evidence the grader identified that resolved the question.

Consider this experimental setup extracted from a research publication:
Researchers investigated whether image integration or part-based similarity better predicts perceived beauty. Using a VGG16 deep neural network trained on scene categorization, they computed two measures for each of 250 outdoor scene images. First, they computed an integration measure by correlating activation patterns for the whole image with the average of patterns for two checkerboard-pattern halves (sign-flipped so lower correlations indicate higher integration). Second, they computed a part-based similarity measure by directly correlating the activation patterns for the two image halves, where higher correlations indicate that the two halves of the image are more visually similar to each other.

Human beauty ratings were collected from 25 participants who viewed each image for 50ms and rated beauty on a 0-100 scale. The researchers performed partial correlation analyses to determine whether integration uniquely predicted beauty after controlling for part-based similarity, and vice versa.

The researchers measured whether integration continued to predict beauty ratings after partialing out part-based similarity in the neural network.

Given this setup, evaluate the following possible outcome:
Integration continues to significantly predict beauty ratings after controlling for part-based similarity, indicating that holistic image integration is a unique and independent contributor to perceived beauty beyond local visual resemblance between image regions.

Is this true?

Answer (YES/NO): YES